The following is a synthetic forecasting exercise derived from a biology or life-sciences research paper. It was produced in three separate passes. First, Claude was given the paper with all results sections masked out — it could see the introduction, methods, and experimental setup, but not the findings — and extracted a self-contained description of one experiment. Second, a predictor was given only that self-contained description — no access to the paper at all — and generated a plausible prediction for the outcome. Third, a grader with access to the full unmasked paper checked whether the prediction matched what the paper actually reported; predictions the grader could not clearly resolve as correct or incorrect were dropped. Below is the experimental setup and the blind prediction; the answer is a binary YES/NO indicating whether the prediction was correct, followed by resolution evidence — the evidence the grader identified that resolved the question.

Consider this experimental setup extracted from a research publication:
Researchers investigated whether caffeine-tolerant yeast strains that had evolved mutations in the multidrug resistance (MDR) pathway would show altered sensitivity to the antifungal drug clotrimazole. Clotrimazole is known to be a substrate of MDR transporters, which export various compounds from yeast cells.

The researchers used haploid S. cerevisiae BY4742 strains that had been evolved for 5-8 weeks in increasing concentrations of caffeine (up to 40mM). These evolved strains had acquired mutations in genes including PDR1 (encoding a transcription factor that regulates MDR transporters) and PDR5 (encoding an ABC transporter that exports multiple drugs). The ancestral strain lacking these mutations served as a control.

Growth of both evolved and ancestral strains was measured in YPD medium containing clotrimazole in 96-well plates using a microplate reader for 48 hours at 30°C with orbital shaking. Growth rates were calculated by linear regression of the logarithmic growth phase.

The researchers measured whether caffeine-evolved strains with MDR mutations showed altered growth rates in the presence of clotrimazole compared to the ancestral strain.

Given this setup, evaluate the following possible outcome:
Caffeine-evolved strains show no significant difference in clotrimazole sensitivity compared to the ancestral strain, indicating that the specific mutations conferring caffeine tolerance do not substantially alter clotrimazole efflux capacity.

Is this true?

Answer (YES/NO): NO